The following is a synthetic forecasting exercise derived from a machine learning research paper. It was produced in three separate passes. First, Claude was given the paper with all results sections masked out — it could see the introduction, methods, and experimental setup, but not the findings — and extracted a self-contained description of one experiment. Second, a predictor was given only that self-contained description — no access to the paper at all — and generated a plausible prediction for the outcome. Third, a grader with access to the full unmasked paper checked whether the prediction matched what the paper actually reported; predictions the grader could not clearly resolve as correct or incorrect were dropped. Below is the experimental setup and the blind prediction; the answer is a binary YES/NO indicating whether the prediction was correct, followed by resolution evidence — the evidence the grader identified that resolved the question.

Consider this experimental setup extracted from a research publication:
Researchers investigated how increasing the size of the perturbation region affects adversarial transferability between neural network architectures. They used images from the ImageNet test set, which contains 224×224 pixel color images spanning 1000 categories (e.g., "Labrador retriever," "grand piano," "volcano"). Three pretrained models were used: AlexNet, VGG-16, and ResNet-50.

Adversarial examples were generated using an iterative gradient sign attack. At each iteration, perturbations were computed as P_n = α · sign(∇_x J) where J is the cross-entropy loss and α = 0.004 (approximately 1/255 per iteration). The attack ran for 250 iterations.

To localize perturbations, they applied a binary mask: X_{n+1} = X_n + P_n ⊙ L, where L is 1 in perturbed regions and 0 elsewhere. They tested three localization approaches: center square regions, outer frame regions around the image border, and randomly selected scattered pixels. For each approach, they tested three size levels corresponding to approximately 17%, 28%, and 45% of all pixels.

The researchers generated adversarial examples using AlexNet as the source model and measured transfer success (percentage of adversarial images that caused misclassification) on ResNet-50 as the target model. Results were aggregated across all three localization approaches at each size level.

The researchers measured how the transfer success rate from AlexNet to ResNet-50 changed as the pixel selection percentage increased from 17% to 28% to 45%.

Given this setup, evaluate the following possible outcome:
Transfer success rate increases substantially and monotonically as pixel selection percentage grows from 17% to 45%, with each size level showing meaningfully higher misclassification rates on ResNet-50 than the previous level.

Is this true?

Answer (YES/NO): NO